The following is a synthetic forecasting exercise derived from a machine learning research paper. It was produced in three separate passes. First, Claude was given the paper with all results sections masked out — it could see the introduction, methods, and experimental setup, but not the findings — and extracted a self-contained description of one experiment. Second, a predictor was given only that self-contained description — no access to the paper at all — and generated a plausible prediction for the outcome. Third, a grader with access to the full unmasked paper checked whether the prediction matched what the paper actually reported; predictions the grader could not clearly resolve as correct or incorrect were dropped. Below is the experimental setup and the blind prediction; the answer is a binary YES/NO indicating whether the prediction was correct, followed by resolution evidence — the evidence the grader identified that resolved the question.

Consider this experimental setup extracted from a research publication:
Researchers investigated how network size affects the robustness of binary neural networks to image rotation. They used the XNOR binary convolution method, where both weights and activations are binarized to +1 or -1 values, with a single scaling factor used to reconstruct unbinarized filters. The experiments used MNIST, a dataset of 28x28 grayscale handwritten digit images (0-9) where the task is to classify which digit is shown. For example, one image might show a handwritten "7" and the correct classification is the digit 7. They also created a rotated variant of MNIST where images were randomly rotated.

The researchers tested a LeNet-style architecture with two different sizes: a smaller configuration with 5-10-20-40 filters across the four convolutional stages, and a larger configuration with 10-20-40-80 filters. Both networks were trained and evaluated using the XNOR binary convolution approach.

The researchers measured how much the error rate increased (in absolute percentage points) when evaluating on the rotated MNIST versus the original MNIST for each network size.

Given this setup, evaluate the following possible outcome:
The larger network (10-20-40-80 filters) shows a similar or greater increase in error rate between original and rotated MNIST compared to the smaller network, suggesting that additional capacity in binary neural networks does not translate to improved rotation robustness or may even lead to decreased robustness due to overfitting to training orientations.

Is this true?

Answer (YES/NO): NO